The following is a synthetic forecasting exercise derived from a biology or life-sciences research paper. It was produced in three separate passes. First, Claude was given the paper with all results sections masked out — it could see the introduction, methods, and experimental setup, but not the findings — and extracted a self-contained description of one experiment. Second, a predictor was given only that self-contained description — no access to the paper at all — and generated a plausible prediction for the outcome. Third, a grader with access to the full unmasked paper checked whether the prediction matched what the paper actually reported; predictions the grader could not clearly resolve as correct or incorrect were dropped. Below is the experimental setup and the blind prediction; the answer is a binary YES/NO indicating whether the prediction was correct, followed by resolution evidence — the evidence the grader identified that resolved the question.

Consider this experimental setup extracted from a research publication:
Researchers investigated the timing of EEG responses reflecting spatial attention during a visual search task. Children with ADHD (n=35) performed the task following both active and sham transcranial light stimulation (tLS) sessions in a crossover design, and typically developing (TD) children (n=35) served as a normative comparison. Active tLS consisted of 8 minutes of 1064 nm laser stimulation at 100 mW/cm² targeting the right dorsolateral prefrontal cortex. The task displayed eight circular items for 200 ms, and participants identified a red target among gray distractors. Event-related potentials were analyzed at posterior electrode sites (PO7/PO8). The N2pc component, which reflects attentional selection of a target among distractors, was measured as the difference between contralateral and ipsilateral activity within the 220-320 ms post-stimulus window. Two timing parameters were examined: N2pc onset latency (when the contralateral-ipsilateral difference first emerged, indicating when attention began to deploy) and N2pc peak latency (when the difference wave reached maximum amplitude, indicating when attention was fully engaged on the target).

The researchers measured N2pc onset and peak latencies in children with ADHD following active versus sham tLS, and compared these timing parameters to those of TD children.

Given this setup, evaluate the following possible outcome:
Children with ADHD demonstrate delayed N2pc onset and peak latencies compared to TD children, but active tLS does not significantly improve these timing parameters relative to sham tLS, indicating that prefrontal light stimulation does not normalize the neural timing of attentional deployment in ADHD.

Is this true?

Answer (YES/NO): NO